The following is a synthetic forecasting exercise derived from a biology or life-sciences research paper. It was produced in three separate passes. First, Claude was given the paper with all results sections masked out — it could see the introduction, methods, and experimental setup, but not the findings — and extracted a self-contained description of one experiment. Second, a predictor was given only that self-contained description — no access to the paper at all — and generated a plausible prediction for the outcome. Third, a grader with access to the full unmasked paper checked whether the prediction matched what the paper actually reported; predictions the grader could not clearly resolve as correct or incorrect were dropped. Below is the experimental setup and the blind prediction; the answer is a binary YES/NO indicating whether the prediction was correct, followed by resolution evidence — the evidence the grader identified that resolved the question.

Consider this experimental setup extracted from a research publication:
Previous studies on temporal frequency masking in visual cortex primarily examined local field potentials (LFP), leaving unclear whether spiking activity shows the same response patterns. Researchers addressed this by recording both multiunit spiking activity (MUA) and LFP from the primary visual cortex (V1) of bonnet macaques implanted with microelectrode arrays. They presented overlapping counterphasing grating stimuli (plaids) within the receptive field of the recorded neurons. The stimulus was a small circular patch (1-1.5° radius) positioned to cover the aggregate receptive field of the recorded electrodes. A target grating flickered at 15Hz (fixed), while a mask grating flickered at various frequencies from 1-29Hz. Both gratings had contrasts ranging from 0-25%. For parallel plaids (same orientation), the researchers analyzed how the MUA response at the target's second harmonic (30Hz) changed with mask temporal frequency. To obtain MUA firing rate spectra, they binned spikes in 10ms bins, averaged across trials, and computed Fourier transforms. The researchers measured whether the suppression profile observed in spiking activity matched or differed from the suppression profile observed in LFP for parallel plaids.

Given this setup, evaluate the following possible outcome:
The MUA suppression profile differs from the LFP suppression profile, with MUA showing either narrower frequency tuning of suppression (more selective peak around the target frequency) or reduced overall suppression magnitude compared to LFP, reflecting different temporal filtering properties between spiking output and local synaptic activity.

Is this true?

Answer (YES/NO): NO